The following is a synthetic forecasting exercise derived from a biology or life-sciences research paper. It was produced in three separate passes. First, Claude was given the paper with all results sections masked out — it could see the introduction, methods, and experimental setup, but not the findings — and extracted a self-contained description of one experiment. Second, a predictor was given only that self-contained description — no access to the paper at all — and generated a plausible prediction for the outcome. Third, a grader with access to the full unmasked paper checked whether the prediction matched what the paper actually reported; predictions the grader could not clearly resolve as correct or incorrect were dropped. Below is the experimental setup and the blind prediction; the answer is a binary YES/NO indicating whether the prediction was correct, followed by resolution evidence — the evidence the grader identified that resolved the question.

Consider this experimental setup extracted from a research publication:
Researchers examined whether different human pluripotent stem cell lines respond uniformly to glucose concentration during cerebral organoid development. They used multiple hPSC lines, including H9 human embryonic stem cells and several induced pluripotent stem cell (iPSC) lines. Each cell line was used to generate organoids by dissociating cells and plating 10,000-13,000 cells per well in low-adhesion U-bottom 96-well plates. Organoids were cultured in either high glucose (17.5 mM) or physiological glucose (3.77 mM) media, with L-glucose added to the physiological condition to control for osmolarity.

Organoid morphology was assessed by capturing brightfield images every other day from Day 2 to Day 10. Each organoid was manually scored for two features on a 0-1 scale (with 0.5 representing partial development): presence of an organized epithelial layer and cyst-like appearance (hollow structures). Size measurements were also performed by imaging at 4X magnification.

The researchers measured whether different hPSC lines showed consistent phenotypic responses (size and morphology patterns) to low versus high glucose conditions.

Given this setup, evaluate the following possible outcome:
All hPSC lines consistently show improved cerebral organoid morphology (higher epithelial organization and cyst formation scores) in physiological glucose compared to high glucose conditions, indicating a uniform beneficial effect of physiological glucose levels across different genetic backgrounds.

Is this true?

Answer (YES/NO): NO